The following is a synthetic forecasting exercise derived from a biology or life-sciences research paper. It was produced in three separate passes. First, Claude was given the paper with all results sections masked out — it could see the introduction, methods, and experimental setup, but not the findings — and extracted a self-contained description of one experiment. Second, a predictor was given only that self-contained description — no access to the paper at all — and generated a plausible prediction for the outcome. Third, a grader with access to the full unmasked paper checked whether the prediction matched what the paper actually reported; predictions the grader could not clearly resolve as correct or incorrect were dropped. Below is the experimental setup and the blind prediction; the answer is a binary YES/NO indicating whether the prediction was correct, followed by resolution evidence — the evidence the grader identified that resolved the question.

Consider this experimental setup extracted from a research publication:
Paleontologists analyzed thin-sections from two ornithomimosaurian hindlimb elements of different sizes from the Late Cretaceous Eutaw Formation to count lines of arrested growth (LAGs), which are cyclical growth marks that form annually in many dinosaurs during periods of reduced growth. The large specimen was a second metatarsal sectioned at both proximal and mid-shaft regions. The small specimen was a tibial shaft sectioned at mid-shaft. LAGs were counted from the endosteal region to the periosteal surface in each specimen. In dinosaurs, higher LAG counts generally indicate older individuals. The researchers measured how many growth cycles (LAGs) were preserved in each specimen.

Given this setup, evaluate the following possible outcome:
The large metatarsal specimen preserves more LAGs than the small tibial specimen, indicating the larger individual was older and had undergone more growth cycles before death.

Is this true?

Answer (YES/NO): YES